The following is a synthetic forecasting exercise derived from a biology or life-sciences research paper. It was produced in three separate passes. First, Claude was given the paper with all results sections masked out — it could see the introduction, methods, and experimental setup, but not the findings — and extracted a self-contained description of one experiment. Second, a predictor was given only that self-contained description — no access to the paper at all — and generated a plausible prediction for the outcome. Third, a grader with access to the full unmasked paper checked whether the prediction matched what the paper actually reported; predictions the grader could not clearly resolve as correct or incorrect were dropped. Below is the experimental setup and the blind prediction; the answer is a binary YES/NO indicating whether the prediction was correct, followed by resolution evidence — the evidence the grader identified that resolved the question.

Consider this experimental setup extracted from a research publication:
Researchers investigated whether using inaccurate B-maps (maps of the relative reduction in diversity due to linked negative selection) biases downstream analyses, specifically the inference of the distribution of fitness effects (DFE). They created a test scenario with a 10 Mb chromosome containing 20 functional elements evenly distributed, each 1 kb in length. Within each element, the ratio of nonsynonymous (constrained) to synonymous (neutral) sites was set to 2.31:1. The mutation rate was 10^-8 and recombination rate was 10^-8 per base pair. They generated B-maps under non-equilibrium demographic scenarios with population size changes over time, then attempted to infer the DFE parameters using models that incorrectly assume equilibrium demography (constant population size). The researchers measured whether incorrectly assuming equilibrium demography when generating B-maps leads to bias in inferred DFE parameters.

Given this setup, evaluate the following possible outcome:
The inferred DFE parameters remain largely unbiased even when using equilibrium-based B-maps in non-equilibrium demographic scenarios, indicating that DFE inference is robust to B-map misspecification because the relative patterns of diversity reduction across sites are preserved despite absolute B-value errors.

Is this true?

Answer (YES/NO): NO